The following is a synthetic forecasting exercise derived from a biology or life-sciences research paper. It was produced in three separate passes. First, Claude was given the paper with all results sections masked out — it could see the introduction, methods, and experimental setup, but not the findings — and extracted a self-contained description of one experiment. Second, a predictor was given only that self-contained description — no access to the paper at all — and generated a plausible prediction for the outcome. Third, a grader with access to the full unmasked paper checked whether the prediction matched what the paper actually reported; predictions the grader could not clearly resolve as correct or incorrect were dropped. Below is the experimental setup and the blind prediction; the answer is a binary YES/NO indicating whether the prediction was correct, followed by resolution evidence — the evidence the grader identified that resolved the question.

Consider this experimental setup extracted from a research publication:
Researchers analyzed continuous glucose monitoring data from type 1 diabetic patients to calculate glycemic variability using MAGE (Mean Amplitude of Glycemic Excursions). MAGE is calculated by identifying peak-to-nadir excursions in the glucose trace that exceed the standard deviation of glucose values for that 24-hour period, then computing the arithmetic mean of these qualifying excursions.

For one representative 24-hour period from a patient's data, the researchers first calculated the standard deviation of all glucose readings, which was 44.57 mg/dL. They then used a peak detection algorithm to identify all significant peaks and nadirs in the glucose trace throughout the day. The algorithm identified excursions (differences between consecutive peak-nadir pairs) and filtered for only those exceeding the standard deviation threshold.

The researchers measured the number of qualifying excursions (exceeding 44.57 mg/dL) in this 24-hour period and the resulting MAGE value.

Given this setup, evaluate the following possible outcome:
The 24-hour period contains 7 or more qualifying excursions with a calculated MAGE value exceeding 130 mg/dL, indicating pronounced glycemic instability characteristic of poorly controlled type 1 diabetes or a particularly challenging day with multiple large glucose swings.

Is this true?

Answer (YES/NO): NO